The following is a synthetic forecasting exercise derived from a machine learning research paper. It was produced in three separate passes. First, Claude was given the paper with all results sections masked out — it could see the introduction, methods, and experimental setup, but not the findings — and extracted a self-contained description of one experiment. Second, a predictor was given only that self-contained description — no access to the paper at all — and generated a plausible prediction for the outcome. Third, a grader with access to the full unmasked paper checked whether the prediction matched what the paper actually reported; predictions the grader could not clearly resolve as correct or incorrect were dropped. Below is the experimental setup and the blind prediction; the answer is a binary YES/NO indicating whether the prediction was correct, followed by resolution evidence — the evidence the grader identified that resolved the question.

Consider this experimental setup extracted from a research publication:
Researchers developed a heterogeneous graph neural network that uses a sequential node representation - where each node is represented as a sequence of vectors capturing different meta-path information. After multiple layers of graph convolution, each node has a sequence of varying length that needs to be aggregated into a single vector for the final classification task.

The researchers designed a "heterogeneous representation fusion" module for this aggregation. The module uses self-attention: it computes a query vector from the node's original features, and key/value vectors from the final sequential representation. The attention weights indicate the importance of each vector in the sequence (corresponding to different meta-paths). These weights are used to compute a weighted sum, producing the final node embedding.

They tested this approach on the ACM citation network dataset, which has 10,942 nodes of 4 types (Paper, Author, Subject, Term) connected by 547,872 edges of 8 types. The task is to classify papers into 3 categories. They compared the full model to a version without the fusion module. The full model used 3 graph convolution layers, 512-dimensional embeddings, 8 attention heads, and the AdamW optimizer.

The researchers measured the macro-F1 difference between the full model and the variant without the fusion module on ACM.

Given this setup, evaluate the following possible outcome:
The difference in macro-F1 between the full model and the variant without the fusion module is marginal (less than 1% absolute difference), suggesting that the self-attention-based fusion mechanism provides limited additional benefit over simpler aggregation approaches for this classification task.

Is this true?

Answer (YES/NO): NO